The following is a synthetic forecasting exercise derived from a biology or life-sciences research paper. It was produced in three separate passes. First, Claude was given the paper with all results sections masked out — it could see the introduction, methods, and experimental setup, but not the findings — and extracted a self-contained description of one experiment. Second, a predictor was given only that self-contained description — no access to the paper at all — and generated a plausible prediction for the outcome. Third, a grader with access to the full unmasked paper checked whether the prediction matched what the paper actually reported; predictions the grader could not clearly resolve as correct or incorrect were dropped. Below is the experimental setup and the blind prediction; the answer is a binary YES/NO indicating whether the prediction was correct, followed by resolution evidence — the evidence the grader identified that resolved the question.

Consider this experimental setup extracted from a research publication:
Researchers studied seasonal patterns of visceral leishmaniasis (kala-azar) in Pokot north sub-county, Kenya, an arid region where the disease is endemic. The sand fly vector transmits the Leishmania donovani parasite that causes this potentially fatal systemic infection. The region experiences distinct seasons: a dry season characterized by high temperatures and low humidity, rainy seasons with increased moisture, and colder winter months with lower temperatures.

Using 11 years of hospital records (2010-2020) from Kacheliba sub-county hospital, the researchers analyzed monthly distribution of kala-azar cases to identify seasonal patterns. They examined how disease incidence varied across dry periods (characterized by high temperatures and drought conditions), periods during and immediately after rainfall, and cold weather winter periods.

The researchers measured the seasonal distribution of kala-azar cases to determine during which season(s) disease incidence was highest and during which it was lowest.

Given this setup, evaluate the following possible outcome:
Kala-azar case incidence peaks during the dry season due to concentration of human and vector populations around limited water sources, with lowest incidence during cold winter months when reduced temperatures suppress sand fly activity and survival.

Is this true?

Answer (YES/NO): YES